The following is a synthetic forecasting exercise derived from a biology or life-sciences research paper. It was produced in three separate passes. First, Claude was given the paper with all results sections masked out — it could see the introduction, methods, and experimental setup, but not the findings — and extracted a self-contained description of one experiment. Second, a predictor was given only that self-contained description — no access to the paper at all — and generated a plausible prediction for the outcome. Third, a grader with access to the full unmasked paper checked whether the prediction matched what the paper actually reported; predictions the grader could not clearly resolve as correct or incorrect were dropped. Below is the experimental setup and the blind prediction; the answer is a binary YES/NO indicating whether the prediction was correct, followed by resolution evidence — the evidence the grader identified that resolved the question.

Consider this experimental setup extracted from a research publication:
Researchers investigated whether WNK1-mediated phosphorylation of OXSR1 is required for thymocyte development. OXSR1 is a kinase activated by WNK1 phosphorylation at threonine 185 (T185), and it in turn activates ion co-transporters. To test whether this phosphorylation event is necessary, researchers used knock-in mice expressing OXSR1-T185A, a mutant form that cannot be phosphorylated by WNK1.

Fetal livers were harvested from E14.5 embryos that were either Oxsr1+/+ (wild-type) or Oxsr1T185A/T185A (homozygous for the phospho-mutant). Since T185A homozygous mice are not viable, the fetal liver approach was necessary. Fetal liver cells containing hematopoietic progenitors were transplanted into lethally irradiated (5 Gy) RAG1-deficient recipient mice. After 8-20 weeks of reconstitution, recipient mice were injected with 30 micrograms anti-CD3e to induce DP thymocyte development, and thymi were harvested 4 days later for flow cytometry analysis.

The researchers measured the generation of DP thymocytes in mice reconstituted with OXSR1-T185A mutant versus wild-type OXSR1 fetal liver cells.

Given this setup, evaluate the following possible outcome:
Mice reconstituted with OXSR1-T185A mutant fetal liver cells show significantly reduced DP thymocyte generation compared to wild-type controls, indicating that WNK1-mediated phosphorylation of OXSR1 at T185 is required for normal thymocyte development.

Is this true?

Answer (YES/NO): NO